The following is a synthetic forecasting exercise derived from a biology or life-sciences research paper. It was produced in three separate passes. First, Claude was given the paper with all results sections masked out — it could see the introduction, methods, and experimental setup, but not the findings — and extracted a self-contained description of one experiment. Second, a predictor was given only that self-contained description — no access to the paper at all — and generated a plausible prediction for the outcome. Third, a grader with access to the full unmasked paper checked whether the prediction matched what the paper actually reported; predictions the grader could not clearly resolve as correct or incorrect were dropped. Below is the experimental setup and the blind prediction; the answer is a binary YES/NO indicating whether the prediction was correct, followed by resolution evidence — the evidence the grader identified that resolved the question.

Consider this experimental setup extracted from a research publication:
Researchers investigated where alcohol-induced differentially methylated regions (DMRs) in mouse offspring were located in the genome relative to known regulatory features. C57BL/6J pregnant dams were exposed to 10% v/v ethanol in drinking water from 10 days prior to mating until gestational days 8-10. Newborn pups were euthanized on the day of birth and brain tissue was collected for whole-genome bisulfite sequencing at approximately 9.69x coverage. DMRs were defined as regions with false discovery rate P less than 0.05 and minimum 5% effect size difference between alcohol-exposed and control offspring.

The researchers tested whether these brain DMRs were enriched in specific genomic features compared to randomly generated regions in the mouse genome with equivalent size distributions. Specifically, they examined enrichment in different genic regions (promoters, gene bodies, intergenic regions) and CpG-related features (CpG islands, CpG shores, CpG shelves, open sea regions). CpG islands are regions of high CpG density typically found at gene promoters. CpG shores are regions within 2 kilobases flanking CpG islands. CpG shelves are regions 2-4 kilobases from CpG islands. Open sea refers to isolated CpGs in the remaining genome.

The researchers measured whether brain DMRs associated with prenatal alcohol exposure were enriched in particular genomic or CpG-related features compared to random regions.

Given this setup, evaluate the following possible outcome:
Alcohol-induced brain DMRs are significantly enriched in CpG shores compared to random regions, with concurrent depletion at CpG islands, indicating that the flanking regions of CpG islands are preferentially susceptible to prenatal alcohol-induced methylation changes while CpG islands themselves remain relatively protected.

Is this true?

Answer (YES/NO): NO